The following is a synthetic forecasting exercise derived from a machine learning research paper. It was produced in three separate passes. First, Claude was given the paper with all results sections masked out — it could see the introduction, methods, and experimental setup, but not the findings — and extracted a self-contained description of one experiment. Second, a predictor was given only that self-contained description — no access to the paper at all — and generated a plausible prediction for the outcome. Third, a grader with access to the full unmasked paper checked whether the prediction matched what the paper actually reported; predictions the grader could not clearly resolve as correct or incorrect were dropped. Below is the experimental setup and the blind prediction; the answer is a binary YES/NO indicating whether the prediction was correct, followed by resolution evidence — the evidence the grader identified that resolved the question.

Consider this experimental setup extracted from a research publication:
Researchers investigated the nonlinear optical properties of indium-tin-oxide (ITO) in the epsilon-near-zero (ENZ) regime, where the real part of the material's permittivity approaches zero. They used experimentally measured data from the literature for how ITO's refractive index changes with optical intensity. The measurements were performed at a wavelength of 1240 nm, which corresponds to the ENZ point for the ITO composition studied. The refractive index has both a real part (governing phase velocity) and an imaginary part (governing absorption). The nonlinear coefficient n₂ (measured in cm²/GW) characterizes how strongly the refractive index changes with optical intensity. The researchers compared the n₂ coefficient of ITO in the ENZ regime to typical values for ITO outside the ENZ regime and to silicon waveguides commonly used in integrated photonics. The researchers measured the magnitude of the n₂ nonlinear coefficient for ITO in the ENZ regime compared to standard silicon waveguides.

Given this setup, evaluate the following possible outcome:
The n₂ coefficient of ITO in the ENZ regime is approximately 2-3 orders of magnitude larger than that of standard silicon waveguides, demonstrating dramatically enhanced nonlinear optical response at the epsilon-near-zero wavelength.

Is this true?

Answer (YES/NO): YES